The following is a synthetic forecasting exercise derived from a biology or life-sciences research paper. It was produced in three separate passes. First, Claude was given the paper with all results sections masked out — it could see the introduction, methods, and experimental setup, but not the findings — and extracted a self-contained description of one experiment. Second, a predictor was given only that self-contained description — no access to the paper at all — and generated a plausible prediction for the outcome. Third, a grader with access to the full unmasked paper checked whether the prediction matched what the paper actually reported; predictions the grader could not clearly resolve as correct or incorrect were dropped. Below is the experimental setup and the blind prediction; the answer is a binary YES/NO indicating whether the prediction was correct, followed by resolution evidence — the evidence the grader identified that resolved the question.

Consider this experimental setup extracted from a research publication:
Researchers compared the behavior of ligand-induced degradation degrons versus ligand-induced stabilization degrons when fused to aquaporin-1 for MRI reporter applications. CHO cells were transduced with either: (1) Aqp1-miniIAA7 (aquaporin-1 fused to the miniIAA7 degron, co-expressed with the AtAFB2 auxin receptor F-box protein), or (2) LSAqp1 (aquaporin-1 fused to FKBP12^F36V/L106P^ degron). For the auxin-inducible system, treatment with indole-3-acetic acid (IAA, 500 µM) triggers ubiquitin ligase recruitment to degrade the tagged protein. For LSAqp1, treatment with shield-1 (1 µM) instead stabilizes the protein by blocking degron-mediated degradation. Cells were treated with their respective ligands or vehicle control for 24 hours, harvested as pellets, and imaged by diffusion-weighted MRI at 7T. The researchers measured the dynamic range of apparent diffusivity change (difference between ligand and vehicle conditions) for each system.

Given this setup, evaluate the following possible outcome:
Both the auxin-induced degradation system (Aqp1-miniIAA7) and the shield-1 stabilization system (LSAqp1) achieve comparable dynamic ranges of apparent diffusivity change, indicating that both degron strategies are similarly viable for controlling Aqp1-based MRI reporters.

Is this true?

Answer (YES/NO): NO